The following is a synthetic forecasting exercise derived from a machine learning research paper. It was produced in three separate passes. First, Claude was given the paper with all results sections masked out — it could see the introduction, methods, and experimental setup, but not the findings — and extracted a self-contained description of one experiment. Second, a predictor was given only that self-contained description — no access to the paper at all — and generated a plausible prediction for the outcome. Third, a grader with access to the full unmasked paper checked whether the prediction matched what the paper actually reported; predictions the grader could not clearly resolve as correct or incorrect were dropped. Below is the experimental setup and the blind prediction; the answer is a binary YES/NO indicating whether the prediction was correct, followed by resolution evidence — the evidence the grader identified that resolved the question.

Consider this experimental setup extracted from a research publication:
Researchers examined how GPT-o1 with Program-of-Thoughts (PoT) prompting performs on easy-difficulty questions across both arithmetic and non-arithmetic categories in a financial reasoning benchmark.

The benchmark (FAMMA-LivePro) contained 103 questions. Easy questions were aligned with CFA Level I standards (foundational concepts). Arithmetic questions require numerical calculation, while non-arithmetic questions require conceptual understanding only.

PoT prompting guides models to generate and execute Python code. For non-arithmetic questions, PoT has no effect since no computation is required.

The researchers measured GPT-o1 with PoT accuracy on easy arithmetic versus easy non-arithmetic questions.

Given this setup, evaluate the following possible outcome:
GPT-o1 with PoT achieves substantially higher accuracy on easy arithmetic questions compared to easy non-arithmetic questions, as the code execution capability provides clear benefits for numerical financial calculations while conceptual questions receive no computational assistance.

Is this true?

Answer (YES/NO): NO